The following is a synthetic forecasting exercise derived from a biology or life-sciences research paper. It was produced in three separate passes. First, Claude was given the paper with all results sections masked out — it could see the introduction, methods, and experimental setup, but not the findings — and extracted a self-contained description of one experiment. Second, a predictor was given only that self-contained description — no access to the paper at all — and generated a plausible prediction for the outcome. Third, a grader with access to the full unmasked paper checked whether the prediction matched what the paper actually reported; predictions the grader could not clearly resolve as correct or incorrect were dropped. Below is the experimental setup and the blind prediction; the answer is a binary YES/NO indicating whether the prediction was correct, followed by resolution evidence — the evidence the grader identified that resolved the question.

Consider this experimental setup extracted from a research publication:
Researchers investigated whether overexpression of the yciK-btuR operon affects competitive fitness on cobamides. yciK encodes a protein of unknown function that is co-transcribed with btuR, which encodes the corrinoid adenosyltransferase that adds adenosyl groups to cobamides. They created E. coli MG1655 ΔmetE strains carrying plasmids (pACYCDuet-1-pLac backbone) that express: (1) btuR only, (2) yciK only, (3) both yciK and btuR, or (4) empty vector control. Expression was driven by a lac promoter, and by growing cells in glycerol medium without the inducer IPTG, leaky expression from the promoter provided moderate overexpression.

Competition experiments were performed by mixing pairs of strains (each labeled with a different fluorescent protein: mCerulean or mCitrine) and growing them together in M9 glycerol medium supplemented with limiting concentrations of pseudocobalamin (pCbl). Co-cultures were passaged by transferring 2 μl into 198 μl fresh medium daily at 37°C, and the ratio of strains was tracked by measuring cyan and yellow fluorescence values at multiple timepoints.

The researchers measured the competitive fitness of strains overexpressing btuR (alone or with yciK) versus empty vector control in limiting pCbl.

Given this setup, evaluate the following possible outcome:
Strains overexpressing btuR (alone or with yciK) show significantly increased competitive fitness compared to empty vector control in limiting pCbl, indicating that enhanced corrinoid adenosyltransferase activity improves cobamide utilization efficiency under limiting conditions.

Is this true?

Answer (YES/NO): YES